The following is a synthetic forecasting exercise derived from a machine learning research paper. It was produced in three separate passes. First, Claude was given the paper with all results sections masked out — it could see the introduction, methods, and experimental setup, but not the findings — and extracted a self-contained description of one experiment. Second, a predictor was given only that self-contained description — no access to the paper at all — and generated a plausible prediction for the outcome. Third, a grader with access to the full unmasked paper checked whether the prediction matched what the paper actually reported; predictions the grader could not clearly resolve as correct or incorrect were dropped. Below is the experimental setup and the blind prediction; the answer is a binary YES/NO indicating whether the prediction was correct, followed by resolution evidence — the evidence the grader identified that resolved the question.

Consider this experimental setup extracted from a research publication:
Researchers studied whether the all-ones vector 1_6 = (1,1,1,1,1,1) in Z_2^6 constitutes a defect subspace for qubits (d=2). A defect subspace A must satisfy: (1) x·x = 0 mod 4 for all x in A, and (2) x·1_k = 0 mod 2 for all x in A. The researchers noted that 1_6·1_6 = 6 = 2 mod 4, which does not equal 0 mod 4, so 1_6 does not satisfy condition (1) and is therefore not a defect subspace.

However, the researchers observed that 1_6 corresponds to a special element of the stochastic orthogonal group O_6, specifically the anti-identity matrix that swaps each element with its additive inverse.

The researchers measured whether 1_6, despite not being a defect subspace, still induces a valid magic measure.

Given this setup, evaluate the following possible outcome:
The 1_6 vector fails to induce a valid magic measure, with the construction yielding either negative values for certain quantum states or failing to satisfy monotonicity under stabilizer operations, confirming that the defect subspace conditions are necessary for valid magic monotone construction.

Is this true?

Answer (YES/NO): NO